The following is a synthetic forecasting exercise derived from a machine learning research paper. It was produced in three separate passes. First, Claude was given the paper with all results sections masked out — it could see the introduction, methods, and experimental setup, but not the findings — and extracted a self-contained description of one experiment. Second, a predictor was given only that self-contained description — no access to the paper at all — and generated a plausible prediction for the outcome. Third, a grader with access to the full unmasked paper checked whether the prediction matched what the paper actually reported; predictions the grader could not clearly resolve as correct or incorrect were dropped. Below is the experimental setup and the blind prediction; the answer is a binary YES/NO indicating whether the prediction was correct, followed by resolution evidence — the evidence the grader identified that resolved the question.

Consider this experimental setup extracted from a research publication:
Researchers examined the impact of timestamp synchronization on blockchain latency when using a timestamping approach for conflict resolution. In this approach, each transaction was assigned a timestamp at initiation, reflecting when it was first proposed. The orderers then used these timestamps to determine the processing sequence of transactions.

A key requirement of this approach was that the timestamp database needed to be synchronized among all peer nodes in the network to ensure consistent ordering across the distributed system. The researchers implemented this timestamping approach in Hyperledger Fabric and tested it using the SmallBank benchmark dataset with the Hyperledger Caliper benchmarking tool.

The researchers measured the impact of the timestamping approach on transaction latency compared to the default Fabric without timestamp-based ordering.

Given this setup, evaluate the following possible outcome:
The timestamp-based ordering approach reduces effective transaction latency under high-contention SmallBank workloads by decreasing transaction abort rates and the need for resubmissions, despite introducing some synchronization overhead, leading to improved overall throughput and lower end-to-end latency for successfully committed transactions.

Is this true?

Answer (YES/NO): NO